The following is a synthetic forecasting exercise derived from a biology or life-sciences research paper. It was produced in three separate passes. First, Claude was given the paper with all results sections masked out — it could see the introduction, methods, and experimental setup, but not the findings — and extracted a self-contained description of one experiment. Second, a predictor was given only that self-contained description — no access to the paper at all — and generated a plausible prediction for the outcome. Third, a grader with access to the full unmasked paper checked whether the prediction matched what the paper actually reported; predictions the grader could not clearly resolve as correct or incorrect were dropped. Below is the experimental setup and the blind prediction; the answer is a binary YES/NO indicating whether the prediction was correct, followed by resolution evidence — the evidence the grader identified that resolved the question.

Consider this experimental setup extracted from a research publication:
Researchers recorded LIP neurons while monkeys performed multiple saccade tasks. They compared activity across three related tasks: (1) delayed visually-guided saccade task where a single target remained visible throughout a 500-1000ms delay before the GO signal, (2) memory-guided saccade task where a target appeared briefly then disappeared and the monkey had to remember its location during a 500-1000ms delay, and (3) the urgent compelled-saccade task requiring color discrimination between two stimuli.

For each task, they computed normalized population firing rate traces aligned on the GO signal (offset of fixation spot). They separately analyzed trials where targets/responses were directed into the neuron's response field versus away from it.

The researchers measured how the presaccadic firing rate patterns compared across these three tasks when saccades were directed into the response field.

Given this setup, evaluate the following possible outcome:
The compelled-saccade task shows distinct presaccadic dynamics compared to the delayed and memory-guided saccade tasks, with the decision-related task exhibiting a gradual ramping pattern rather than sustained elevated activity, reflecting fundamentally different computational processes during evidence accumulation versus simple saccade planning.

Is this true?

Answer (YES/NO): NO